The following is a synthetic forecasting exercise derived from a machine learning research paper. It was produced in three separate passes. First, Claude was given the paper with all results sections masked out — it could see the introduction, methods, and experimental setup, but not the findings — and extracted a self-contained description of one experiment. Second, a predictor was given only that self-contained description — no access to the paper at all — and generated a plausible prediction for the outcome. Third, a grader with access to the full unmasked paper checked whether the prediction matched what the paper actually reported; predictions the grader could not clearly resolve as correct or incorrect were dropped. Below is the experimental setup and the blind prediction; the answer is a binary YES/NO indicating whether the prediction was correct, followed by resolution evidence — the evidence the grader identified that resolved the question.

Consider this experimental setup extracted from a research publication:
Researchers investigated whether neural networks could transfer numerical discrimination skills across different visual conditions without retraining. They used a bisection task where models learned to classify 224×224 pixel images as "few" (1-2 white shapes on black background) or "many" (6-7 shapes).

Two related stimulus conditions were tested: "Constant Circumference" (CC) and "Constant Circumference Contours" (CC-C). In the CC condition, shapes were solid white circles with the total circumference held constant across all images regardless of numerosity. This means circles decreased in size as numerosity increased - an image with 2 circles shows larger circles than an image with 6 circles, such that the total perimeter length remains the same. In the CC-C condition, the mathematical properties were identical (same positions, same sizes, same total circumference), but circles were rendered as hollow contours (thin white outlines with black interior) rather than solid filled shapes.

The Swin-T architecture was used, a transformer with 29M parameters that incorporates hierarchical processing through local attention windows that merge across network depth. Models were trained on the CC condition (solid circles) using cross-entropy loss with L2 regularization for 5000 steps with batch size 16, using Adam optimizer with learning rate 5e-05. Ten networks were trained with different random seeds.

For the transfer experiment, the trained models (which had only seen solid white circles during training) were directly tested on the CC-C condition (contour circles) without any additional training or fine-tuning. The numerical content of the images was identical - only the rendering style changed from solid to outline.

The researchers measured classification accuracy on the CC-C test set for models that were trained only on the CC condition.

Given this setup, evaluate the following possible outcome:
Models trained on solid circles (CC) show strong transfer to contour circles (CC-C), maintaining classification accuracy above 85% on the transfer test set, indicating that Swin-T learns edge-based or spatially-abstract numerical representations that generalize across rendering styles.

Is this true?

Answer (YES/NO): NO